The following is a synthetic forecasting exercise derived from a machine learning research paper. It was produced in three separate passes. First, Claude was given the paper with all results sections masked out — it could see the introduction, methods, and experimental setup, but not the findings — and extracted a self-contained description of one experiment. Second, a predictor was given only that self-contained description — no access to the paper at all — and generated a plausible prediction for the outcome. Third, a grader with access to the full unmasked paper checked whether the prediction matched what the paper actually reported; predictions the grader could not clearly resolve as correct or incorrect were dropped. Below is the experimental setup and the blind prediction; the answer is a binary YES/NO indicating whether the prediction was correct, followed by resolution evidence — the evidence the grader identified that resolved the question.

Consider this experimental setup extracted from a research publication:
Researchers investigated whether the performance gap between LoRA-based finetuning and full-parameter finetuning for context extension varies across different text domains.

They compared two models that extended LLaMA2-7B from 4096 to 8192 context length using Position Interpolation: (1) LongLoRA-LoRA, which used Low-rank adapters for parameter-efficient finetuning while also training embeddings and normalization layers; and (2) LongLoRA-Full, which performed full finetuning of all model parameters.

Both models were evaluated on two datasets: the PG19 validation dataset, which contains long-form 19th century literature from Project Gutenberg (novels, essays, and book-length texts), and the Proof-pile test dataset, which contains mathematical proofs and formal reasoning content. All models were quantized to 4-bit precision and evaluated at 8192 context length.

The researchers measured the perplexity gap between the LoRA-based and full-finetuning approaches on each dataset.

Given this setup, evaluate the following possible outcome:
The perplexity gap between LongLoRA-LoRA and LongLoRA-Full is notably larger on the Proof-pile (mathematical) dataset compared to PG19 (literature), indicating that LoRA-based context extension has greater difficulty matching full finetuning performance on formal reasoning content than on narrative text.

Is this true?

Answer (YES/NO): NO